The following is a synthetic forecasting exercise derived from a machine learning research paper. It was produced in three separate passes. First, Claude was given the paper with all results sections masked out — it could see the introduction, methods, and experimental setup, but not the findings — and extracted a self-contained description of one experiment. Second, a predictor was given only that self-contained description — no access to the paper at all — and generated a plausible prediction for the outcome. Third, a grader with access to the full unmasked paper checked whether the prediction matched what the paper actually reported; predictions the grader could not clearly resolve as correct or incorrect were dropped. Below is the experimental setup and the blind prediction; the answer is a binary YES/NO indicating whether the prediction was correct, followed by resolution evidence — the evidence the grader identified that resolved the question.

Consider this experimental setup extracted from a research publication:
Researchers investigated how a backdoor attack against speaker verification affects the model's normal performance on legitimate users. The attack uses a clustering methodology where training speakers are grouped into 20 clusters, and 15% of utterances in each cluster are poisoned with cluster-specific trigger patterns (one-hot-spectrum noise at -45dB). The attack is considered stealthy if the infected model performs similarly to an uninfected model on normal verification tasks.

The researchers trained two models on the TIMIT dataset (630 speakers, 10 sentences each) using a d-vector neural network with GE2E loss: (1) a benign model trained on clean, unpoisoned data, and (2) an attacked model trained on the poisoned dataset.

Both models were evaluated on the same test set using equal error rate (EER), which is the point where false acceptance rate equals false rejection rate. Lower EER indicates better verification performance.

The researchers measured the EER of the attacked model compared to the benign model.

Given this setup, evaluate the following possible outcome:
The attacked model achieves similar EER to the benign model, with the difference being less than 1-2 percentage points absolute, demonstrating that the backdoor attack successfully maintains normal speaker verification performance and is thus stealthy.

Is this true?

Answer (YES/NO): YES